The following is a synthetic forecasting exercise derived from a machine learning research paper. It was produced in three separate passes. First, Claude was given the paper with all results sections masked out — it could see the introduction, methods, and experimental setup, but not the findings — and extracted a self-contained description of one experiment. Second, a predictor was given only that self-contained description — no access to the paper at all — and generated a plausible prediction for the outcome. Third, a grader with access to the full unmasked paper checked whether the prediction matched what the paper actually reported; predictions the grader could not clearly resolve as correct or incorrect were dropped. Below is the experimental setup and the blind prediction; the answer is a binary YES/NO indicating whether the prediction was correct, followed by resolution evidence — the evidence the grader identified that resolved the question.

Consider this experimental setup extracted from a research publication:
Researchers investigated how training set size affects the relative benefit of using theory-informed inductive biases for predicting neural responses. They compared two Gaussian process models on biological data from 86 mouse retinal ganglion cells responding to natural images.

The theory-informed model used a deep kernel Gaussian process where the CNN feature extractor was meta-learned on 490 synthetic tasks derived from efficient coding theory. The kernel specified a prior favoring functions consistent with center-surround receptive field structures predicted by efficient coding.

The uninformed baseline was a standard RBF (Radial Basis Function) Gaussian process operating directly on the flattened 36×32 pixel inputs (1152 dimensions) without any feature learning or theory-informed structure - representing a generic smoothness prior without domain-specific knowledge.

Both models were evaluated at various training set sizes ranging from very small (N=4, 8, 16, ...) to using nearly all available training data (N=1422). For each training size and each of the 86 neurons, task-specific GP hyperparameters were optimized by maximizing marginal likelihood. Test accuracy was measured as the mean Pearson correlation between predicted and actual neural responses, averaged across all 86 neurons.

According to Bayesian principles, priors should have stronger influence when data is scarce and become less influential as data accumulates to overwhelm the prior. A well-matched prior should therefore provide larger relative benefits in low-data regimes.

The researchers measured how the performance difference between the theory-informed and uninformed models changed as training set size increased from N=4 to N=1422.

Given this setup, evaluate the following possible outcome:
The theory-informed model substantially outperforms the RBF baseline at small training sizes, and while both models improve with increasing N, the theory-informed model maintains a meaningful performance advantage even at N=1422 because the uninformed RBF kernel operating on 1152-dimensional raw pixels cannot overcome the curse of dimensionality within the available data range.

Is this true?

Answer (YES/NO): YES